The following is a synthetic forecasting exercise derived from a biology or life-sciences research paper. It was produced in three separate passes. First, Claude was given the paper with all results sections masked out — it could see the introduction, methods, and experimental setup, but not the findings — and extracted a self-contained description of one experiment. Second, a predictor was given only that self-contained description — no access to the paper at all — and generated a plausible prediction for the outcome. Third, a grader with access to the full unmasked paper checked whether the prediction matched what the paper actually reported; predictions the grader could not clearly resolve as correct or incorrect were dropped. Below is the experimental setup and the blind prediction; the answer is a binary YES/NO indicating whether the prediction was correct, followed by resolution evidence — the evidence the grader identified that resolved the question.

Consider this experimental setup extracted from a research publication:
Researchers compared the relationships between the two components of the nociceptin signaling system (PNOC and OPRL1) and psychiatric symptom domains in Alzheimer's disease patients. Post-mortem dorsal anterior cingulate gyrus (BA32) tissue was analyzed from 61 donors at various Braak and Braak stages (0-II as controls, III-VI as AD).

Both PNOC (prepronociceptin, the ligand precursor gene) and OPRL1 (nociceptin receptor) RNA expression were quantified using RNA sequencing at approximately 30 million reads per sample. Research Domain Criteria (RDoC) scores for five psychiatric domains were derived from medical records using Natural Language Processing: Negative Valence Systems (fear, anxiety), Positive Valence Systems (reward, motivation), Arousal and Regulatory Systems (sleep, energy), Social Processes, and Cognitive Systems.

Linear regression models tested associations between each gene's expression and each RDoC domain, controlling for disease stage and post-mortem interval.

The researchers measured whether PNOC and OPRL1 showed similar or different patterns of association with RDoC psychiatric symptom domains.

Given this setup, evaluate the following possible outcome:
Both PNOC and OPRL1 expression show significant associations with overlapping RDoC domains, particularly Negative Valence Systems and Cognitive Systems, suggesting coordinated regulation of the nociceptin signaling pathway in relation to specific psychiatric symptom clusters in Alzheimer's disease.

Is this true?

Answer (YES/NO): NO